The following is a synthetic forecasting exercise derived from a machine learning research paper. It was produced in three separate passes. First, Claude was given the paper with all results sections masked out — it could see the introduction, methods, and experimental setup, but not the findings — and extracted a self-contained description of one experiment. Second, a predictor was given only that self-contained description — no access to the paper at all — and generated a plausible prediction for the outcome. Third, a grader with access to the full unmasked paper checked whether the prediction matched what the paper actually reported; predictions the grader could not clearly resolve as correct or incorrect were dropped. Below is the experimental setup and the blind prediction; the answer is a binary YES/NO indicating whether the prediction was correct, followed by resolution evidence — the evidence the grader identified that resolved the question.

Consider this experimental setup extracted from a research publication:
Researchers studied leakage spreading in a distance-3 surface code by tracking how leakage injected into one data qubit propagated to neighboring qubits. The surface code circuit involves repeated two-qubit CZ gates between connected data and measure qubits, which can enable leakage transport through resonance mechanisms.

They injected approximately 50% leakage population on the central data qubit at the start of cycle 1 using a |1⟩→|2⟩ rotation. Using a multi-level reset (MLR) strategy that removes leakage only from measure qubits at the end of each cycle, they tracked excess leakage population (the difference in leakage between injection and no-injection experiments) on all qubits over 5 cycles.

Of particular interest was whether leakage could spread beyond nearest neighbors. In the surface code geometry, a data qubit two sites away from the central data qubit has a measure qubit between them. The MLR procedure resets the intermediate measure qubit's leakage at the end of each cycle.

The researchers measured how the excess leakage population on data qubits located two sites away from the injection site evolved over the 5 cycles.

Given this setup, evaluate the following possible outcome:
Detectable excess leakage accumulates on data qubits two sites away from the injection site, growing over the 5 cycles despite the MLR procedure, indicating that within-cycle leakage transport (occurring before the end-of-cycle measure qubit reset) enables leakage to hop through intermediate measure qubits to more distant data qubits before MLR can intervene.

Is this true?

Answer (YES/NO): YES